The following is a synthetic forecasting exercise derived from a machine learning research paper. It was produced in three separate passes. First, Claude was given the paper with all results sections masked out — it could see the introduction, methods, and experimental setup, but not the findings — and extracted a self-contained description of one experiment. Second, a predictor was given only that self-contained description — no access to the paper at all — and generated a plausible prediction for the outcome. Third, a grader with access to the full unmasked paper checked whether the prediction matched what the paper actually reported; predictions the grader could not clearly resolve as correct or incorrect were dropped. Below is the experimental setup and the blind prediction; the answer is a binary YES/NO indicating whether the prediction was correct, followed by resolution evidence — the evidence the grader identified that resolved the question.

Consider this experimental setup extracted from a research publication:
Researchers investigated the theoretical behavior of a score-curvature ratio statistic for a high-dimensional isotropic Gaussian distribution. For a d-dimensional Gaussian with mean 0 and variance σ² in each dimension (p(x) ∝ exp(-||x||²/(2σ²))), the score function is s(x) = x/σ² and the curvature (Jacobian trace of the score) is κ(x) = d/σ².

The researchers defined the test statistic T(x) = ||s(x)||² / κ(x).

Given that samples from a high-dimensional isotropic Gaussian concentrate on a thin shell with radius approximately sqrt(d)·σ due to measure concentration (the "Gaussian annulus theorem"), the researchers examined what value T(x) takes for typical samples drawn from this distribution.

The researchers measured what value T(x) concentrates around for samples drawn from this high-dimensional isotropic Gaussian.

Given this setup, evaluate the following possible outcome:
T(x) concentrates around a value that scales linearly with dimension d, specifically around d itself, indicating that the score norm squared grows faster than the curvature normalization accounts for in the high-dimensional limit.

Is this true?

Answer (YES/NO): NO